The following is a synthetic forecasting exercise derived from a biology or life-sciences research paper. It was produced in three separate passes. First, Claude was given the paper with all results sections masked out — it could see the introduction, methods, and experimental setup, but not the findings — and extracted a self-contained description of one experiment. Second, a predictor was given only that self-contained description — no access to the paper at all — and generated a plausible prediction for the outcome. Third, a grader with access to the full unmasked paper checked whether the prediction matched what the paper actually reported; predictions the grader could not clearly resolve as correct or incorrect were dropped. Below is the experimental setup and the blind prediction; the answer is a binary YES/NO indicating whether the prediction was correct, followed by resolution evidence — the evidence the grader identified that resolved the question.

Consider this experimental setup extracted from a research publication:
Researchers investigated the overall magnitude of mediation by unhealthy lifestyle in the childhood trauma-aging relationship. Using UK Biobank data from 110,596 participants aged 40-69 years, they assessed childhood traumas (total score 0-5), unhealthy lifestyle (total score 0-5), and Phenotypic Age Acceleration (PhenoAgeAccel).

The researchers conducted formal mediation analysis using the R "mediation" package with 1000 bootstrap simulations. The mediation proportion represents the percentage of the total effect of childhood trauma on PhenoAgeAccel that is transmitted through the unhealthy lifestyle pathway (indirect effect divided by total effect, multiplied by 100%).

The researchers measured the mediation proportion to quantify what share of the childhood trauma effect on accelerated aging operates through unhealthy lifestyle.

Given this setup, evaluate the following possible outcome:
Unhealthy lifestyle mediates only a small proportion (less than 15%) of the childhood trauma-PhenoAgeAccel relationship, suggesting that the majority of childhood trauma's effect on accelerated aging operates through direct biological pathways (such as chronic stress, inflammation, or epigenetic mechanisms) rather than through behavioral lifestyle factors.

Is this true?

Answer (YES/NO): NO